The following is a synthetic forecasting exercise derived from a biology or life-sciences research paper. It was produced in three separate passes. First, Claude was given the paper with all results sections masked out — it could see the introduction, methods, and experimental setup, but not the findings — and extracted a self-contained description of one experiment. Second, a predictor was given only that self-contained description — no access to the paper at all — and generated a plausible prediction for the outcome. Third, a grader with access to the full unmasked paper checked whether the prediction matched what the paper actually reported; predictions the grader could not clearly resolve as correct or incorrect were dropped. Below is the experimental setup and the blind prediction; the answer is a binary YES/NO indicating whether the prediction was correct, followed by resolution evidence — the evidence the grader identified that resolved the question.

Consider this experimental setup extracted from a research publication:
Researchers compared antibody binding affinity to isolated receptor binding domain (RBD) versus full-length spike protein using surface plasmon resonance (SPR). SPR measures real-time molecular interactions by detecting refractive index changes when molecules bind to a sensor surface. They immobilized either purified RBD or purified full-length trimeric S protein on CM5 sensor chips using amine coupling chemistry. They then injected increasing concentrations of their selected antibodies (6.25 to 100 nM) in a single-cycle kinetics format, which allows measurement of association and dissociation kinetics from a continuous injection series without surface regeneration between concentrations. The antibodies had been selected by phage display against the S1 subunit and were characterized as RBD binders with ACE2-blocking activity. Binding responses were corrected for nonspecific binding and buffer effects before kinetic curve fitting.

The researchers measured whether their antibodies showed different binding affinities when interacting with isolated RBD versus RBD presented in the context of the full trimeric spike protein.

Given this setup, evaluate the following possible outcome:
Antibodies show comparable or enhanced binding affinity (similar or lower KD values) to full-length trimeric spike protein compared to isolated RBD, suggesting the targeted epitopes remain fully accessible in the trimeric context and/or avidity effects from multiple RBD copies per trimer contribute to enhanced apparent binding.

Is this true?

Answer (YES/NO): YES